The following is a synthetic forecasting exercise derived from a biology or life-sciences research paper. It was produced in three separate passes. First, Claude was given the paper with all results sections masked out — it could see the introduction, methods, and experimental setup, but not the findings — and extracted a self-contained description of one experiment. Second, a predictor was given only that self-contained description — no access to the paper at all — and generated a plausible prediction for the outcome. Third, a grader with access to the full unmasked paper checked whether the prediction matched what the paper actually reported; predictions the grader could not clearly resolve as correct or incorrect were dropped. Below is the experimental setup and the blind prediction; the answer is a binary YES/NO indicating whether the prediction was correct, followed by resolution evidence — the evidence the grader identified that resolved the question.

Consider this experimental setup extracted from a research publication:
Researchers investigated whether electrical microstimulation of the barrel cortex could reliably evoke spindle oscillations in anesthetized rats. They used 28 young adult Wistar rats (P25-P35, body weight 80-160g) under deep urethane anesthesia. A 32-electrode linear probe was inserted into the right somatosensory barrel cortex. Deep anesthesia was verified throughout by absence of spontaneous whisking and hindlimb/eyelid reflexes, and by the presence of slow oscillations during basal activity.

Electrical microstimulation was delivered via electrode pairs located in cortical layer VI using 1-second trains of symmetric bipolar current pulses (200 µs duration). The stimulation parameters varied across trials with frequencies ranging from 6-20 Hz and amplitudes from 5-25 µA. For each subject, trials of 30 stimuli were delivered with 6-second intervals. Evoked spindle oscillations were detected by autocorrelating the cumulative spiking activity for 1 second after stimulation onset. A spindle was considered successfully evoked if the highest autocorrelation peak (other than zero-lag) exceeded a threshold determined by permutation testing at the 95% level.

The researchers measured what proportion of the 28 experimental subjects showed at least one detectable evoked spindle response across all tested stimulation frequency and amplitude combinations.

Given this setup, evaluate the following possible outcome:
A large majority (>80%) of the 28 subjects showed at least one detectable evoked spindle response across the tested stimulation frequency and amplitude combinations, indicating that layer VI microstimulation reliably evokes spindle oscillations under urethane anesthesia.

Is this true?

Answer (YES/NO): YES